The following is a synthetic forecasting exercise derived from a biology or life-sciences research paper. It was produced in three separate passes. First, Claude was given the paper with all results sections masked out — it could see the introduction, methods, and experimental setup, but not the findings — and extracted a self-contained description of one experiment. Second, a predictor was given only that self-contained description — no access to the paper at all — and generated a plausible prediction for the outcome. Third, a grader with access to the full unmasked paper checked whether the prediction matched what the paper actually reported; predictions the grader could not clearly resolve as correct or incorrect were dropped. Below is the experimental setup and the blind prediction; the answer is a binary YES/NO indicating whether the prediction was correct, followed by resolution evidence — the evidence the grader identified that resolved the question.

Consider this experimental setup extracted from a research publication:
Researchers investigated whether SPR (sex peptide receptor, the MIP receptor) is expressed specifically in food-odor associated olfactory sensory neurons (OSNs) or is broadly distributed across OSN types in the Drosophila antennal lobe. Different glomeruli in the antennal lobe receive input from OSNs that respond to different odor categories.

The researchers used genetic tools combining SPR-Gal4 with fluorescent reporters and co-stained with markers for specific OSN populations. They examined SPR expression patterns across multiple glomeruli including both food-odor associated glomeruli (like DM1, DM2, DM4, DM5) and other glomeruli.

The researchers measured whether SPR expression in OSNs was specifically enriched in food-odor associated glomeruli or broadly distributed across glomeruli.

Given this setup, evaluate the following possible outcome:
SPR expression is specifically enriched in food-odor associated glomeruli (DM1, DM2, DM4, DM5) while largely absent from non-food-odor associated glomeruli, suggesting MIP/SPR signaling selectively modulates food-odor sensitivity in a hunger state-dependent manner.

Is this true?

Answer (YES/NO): NO